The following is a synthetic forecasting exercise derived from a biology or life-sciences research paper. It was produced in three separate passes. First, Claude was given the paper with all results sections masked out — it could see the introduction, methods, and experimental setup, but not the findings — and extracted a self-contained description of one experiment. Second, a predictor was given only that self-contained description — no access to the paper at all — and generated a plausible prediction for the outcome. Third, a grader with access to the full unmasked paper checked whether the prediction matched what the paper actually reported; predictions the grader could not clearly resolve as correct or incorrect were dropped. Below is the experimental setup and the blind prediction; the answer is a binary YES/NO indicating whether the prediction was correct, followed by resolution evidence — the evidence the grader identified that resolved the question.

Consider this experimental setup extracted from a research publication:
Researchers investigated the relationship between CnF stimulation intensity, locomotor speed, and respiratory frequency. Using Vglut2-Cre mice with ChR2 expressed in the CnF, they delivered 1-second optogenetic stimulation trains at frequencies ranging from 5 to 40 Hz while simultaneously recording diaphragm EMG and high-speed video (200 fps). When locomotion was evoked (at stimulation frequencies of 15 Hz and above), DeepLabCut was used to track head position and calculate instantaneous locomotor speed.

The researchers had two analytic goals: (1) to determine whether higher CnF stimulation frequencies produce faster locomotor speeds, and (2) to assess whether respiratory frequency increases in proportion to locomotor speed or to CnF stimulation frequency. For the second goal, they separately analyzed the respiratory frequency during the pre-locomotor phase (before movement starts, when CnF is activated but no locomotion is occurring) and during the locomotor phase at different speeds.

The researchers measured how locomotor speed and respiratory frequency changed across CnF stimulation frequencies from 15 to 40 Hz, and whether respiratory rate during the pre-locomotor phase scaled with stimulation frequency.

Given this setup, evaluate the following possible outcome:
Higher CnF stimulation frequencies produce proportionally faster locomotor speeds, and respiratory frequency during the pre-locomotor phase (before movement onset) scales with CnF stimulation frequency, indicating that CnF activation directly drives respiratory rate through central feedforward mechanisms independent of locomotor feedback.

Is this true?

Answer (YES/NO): NO